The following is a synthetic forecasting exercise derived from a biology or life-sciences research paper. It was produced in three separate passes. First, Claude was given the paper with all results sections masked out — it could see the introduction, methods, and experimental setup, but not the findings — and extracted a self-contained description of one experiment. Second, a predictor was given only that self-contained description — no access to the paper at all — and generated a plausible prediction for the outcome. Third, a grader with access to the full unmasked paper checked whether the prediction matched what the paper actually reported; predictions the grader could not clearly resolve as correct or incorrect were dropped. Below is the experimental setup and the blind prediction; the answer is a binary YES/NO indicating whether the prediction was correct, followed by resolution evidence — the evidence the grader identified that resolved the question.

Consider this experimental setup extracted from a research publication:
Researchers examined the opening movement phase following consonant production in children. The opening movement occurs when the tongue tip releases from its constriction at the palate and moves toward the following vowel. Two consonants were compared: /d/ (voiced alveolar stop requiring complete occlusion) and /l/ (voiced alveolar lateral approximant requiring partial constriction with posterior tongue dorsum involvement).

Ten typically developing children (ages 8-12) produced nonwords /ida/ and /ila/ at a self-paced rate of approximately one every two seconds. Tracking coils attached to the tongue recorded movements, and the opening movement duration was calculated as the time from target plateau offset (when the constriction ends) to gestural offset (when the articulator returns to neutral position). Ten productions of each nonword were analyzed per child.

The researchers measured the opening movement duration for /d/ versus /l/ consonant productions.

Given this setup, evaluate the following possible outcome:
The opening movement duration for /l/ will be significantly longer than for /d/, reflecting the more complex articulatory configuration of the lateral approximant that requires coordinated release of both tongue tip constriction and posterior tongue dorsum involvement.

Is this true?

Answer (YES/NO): NO